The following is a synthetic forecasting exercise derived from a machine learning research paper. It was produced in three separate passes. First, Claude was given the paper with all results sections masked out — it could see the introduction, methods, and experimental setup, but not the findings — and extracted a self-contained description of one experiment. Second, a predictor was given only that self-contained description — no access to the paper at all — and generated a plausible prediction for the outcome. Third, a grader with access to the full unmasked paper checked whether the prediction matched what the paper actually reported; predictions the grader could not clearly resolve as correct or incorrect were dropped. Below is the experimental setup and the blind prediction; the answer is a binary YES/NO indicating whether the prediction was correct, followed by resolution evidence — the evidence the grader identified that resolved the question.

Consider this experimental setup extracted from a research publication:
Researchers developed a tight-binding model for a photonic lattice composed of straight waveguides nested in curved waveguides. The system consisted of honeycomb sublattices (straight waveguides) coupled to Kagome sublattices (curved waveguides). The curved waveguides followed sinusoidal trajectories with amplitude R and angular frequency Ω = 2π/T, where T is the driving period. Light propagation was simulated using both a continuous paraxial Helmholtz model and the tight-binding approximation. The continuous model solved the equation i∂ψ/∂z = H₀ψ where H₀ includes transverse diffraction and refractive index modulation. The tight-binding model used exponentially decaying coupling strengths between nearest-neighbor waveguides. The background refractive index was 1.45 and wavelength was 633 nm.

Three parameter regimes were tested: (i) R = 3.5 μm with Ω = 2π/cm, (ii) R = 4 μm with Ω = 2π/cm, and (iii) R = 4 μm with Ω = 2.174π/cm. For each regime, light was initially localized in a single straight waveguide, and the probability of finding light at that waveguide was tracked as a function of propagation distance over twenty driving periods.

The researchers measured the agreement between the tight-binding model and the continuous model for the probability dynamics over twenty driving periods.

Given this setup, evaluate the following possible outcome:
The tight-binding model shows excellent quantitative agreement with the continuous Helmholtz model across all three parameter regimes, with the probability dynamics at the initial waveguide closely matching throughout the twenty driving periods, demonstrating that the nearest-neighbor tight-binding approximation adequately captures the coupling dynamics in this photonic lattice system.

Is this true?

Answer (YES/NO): NO